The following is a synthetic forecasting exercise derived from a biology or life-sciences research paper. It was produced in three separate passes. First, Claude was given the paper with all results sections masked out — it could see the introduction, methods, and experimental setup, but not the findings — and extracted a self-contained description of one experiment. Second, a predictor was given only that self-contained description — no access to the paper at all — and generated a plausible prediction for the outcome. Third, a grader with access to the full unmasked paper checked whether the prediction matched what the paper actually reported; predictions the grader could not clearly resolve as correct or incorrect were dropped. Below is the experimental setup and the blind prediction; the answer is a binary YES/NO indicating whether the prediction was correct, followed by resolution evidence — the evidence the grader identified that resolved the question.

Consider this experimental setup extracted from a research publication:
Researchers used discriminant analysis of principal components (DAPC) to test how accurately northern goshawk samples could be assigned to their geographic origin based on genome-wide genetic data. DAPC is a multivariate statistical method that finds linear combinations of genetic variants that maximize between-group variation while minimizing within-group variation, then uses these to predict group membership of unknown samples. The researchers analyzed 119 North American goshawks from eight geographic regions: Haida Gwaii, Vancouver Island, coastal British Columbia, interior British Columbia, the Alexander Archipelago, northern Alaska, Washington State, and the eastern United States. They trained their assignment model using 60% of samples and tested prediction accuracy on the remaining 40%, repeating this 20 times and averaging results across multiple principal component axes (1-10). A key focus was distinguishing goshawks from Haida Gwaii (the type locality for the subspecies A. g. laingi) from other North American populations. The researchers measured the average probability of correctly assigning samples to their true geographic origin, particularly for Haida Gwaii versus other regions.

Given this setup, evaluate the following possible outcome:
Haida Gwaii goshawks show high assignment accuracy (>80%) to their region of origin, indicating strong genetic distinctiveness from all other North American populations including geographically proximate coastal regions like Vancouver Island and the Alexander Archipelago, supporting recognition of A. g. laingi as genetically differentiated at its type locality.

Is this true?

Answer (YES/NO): YES